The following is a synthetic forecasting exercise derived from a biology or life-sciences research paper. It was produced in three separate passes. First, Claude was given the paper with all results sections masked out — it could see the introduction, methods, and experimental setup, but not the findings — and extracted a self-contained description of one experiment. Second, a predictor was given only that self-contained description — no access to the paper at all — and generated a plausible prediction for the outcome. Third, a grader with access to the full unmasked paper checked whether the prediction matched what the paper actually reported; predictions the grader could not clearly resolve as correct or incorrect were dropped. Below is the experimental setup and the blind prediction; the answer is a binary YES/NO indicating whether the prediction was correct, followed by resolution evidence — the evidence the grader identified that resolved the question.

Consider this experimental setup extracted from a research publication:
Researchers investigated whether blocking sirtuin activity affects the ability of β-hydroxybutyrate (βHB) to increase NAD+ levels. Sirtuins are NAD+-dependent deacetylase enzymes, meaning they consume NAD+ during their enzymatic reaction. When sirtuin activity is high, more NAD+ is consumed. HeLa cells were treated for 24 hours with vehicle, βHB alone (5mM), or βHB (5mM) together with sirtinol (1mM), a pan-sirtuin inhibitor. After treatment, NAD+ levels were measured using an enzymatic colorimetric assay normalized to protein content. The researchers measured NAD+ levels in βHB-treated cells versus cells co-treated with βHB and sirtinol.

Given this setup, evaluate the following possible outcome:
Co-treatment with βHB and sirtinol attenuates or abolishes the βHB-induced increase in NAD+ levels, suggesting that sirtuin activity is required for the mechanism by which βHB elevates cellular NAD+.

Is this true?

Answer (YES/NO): NO